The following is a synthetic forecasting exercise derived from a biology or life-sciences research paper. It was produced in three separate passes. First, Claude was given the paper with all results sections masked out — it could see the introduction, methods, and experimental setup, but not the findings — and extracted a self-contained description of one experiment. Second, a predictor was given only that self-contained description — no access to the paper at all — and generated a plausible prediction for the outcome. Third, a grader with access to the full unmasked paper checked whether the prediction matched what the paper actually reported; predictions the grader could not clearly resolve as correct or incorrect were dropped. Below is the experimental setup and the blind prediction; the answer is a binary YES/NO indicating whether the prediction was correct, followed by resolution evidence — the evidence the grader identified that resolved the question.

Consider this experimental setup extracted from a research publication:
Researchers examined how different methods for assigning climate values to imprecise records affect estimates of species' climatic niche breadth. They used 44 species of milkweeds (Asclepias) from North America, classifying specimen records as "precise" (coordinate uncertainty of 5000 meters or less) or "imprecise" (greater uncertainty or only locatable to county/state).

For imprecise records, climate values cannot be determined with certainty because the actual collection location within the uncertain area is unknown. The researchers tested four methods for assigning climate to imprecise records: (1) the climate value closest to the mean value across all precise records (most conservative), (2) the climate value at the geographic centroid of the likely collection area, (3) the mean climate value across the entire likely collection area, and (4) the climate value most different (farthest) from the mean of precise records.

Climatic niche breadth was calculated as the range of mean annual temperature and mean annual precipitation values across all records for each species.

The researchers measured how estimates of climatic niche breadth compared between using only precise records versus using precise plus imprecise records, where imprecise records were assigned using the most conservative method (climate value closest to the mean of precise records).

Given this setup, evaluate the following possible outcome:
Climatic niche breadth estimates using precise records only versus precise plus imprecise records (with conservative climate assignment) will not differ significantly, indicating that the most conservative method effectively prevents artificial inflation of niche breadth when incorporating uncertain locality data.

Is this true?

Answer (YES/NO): NO